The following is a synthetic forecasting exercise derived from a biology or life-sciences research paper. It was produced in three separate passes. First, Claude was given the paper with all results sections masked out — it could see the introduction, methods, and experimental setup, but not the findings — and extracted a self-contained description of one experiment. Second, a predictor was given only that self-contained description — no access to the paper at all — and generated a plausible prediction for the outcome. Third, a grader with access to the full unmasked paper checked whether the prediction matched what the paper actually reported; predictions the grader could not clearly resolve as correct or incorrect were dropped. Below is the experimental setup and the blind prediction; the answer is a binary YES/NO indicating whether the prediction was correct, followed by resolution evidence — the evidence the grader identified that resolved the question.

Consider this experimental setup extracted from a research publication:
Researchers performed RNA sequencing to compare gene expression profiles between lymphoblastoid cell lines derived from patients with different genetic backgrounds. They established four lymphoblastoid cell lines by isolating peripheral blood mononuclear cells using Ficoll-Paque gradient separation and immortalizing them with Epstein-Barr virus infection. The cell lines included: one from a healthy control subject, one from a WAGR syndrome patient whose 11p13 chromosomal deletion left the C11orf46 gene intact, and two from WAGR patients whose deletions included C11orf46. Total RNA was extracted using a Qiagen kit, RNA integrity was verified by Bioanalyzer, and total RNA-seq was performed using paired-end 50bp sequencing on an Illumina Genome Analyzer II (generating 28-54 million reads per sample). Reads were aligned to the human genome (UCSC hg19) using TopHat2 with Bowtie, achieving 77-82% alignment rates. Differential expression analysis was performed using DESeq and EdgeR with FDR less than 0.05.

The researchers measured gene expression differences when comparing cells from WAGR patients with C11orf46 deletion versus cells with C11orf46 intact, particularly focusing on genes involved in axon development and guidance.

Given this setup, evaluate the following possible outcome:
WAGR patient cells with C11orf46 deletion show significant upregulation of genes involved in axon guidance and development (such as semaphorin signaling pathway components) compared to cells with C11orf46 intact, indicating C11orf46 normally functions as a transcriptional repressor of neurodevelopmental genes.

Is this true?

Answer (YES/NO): NO